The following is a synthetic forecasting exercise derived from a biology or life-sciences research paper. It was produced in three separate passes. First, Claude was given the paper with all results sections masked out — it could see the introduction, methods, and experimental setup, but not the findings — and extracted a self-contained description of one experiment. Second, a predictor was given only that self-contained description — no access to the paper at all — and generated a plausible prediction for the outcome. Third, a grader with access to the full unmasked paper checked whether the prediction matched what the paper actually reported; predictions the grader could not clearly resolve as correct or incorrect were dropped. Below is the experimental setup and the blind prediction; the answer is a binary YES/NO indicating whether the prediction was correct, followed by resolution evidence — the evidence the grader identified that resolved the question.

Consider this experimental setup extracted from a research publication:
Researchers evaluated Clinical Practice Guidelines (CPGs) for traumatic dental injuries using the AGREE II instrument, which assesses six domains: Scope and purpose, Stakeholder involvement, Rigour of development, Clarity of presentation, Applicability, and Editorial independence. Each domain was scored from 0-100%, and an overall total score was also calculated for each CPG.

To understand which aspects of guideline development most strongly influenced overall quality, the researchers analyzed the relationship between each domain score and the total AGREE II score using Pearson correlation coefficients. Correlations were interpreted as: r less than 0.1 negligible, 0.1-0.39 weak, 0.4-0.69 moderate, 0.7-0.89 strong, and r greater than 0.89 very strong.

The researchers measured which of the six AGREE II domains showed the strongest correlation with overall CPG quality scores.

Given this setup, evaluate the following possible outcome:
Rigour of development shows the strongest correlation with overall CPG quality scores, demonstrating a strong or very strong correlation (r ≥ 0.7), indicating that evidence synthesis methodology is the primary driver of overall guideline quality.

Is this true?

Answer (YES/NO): YES